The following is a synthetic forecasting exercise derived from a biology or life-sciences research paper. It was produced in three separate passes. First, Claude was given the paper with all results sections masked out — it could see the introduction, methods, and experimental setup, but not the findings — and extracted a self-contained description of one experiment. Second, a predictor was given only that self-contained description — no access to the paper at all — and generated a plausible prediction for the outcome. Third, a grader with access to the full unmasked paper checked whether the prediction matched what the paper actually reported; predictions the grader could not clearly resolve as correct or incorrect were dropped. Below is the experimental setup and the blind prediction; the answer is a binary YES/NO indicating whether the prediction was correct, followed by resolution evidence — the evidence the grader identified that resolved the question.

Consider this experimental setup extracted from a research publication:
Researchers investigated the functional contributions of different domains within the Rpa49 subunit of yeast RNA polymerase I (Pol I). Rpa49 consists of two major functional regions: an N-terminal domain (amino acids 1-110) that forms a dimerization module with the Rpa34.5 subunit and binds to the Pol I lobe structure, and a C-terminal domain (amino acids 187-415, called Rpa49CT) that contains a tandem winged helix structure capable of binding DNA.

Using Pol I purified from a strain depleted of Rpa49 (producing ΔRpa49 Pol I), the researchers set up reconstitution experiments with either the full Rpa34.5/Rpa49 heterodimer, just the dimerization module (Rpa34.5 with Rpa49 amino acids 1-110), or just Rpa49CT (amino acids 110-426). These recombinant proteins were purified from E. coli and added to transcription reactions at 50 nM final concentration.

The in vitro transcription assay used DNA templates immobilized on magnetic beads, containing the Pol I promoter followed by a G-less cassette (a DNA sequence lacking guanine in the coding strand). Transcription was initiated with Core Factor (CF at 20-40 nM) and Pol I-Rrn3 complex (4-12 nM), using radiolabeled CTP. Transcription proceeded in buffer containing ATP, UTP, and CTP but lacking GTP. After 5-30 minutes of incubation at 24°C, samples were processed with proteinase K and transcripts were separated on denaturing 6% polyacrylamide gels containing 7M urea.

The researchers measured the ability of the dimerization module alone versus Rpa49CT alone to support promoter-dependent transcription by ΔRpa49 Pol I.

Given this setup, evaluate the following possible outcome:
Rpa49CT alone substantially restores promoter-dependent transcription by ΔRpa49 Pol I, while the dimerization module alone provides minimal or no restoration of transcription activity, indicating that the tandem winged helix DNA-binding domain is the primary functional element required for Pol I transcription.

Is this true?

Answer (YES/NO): YES